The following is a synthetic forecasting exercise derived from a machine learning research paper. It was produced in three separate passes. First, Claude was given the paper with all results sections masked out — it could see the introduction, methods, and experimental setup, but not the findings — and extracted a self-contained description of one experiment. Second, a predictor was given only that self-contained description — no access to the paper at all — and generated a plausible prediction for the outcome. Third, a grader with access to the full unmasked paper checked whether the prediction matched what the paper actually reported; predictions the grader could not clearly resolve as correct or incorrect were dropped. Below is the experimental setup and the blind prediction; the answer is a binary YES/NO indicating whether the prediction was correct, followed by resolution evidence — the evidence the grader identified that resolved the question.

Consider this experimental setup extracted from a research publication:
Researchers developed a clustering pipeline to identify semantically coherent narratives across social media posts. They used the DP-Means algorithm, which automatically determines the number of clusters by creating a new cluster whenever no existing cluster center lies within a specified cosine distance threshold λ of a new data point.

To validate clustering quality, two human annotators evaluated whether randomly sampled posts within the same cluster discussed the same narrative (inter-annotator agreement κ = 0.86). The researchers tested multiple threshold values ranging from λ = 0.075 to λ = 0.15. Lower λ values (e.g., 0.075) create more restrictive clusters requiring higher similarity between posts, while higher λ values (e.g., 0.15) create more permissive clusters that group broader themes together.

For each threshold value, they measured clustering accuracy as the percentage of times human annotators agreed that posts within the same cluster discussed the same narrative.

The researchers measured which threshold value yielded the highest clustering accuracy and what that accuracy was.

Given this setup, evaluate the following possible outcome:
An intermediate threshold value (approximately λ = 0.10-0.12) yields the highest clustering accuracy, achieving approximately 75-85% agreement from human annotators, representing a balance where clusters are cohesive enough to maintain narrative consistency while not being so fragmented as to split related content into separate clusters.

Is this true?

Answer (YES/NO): NO